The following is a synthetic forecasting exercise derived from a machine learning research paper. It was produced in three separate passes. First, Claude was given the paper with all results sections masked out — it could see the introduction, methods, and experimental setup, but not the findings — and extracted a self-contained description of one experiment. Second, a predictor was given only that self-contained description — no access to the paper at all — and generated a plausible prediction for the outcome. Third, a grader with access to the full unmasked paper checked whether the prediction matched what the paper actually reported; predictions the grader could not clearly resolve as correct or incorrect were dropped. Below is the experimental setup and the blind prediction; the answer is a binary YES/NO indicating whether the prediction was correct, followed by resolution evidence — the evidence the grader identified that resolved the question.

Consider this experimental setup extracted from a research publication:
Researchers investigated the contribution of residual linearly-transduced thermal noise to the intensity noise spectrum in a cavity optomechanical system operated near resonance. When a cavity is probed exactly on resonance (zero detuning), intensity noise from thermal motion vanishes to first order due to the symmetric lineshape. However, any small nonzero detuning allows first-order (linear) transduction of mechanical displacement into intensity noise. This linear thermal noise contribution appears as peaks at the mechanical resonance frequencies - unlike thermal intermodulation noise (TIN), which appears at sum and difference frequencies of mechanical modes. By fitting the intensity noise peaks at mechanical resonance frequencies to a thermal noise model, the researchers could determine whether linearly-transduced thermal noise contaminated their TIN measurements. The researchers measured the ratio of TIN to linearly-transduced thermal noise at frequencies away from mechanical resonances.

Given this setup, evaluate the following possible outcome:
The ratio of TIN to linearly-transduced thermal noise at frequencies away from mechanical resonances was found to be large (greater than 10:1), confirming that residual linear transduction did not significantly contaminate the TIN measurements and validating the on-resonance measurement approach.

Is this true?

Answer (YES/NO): YES